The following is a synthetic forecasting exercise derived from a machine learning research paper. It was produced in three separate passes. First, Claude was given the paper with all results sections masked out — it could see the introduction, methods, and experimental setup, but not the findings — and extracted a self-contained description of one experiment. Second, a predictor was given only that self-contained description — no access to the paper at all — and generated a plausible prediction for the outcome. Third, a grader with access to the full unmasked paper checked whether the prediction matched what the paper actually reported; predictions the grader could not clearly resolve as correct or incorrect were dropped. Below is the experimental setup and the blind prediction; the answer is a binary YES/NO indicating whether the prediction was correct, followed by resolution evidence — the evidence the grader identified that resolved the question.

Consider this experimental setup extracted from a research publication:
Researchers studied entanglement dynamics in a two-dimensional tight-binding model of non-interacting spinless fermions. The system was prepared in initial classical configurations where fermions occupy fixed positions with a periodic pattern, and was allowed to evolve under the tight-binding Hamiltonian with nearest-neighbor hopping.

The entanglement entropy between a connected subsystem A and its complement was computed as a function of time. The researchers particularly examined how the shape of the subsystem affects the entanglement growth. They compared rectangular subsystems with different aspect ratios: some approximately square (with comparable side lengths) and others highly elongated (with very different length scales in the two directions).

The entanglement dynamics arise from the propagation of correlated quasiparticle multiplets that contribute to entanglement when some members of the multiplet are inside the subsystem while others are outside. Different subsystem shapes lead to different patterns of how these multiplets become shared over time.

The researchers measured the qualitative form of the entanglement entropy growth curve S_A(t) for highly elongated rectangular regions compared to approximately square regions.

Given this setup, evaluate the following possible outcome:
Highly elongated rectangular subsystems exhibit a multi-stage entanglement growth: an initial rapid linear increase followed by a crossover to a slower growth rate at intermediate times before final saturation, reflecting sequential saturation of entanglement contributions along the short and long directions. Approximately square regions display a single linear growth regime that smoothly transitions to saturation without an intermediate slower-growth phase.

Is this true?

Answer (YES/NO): NO